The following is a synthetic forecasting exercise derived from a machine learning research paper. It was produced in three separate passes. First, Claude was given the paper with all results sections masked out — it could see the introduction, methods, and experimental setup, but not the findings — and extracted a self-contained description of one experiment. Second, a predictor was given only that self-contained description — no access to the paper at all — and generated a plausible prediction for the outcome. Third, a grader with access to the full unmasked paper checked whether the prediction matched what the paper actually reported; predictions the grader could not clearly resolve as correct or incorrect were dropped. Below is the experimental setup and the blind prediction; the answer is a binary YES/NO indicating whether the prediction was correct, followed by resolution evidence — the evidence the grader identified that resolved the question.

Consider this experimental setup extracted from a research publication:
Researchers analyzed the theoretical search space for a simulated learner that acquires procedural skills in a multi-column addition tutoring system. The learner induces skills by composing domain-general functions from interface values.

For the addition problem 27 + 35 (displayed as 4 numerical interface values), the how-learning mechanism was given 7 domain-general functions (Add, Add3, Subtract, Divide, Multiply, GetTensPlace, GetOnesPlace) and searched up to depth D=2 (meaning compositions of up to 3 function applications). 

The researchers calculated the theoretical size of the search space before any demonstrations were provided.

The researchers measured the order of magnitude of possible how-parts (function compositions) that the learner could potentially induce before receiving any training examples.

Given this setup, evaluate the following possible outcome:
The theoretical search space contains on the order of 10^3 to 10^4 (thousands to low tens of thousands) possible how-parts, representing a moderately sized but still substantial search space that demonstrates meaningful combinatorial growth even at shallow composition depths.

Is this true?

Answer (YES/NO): NO